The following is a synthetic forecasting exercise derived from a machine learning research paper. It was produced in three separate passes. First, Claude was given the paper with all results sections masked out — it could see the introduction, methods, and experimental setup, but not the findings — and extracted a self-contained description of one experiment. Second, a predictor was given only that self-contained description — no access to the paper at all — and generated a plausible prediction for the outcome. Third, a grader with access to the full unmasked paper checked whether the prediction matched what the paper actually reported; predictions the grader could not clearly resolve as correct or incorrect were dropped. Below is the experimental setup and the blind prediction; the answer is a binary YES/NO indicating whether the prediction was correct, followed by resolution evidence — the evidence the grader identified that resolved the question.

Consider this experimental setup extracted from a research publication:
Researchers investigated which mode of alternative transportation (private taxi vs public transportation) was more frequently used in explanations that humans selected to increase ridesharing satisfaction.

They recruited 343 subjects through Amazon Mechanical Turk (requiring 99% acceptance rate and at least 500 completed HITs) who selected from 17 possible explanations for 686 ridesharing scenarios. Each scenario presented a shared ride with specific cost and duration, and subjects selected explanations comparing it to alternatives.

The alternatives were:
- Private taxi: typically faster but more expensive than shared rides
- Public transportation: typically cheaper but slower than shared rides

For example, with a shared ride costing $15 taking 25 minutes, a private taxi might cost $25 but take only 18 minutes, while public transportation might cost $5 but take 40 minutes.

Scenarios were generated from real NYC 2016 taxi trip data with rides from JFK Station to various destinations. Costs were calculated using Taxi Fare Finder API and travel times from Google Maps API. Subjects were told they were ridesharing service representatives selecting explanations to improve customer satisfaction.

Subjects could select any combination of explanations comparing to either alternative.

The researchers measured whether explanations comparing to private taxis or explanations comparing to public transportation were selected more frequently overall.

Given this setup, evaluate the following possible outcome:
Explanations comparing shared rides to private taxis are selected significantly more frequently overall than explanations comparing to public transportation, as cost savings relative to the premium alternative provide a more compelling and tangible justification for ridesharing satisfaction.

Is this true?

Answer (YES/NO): YES